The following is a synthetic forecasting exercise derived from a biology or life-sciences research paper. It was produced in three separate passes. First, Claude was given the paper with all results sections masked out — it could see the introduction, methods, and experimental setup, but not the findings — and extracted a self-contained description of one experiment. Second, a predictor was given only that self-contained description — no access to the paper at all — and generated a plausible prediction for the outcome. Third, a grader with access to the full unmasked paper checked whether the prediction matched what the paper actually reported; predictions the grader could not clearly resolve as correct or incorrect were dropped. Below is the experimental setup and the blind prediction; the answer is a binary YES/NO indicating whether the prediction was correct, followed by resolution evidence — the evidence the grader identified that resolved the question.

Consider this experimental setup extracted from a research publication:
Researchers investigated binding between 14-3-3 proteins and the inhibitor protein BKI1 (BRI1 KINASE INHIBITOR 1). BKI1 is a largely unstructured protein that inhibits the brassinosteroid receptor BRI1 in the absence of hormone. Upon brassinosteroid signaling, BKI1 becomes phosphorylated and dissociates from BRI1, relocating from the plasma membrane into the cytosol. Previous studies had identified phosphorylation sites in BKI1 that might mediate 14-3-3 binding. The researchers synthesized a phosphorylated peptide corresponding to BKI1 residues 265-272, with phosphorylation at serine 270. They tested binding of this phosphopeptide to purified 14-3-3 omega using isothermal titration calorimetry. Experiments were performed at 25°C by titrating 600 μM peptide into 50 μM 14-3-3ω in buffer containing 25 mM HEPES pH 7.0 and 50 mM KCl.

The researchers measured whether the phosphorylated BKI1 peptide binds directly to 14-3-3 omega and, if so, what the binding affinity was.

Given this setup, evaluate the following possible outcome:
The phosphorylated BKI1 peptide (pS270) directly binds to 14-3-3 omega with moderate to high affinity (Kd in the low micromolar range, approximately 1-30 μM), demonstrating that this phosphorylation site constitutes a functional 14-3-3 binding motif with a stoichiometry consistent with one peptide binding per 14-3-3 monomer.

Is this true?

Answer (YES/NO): YES